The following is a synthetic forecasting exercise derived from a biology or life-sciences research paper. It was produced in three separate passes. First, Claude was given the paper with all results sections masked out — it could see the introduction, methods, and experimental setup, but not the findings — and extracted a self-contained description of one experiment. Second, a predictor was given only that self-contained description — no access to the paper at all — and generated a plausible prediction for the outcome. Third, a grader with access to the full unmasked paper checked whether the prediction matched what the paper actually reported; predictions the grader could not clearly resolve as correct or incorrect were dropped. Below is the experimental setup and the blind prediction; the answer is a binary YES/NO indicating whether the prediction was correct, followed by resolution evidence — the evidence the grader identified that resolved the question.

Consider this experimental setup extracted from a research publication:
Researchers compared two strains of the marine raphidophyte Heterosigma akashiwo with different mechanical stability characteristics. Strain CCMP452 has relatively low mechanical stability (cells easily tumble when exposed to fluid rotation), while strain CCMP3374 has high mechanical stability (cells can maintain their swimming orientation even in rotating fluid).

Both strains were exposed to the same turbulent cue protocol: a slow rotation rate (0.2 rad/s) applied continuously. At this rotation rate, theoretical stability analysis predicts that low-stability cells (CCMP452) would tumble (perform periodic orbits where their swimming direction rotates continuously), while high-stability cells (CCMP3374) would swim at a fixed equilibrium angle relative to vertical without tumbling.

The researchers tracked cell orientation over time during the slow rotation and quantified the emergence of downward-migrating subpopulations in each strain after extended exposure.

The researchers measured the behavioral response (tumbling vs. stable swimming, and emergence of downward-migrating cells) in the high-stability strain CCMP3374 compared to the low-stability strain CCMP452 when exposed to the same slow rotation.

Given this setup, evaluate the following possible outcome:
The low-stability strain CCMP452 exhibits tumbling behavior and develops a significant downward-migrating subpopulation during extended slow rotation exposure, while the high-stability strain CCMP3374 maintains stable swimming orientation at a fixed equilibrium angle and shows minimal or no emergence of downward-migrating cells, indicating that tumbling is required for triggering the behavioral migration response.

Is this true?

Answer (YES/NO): YES